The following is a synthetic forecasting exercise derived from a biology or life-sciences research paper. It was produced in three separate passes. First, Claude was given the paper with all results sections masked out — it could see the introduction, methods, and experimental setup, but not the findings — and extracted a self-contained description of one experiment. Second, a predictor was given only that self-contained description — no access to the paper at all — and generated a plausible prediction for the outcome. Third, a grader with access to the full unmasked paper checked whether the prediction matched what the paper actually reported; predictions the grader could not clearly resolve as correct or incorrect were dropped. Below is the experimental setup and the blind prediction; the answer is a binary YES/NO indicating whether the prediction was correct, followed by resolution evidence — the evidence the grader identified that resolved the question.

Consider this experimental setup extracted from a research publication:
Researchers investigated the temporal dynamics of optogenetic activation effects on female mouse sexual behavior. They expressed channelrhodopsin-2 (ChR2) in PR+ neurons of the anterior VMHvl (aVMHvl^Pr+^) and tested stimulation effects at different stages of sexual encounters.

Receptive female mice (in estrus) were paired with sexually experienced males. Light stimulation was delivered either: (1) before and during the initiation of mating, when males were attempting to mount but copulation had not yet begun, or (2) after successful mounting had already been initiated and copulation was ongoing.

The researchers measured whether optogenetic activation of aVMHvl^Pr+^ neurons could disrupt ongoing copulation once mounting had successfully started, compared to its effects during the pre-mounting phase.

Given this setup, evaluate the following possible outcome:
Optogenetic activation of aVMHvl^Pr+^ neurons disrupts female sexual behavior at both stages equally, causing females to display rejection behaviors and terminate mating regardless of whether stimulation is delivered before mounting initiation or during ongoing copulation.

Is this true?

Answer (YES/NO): NO